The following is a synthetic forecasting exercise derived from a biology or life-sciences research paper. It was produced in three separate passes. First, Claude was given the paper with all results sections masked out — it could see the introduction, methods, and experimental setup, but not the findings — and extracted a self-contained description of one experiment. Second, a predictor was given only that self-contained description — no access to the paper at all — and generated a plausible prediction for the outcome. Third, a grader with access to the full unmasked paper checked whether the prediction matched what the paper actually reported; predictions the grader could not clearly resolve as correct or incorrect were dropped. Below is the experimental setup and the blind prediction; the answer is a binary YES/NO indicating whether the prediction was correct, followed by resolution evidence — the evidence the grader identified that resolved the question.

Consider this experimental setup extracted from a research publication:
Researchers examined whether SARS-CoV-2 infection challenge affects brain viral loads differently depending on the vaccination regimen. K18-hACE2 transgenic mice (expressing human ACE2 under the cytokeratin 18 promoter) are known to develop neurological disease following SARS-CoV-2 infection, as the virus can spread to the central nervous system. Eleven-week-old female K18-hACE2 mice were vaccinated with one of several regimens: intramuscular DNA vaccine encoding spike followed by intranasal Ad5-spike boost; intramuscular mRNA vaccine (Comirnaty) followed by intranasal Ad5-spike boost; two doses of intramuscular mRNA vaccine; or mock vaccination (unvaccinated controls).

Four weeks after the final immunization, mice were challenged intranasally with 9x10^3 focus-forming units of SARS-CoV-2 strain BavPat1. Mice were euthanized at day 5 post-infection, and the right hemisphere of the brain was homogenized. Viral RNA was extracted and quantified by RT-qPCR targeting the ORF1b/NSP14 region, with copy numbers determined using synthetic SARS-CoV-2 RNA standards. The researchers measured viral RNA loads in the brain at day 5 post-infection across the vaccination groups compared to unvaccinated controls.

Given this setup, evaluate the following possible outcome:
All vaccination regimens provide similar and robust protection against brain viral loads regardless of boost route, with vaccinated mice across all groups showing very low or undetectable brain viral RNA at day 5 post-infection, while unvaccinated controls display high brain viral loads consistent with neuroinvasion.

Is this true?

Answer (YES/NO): YES